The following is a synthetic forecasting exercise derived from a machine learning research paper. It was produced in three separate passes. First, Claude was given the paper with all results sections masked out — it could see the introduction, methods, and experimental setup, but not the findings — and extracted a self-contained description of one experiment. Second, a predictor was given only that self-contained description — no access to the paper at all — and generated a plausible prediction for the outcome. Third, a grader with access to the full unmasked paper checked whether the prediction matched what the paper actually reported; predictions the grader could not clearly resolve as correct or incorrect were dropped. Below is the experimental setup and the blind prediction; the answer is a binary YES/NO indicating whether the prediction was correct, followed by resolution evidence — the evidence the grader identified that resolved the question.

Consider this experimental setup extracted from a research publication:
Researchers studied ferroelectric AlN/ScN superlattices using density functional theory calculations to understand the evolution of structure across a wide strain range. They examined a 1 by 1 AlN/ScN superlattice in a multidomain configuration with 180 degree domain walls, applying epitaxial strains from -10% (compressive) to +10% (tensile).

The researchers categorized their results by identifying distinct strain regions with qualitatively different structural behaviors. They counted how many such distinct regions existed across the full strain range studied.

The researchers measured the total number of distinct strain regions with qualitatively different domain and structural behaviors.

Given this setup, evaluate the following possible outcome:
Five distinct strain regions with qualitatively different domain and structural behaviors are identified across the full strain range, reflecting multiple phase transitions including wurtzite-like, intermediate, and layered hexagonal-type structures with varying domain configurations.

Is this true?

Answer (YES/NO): YES